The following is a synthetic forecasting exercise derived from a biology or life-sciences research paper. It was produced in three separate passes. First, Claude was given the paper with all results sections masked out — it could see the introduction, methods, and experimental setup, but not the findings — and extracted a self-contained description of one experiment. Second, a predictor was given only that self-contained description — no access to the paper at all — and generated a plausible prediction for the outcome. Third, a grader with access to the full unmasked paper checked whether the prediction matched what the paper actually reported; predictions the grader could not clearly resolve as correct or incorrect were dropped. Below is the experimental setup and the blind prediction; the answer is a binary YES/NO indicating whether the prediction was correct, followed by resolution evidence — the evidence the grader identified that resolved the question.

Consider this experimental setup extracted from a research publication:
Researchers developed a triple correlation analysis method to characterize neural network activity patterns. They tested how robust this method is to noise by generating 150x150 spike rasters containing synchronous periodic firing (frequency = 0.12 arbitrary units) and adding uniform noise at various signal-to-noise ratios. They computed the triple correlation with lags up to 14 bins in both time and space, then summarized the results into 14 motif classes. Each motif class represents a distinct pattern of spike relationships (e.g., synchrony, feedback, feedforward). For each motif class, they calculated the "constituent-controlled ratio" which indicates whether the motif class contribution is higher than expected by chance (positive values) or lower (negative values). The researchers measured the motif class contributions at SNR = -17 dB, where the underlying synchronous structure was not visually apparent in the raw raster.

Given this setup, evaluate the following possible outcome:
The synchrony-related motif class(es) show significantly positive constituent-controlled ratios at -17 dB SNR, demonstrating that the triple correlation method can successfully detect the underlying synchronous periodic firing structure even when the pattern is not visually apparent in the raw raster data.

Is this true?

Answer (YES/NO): YES